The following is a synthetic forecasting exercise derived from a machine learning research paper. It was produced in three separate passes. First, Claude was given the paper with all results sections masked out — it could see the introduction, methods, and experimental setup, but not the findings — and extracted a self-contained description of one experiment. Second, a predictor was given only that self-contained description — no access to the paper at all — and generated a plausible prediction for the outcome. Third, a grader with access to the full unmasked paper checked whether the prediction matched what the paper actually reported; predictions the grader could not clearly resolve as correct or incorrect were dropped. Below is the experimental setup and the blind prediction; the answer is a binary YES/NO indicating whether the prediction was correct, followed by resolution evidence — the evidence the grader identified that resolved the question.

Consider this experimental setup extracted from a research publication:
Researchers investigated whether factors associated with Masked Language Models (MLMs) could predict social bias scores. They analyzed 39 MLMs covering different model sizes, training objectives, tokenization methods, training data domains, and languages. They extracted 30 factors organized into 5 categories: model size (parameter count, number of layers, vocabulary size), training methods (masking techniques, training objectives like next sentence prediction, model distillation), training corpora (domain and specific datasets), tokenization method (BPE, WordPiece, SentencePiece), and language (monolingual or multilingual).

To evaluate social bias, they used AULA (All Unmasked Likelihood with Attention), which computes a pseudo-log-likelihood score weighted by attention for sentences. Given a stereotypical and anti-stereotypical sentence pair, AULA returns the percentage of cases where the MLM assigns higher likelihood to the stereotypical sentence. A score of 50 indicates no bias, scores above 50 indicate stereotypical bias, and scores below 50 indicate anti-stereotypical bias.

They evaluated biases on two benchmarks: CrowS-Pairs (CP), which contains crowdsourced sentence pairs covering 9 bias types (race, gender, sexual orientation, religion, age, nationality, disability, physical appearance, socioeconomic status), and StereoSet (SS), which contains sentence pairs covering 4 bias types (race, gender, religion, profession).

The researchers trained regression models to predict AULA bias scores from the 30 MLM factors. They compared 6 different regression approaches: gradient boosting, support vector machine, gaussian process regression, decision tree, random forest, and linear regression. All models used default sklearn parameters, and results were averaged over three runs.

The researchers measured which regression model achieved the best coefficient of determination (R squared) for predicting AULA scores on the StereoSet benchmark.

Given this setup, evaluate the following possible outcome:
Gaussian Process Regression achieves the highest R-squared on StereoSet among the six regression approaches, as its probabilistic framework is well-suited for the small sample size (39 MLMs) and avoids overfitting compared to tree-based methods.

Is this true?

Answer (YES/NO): NO